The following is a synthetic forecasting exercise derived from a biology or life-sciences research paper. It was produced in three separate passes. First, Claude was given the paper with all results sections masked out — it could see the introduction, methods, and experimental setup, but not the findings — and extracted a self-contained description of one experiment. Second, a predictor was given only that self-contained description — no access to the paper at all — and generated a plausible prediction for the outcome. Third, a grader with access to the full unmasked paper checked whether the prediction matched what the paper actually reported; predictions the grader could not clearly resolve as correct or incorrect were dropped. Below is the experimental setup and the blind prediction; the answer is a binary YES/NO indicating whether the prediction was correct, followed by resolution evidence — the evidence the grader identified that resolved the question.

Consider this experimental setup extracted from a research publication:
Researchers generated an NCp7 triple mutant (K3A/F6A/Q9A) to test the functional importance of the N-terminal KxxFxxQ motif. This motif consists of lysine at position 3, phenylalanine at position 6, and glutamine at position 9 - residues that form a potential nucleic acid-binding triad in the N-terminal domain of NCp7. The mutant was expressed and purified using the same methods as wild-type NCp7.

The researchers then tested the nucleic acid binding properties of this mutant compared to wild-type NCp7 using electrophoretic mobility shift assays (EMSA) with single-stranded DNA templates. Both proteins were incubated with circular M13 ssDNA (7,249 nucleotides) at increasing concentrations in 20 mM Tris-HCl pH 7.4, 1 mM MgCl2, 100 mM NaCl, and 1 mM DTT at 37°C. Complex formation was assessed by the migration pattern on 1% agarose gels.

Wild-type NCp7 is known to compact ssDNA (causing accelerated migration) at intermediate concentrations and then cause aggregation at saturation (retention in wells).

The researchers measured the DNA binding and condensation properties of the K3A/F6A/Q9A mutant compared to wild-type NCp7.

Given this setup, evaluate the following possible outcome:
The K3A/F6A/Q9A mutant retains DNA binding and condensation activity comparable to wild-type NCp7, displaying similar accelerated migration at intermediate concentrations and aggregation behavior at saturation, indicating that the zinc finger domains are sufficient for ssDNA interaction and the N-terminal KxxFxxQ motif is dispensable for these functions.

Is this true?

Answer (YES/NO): NO